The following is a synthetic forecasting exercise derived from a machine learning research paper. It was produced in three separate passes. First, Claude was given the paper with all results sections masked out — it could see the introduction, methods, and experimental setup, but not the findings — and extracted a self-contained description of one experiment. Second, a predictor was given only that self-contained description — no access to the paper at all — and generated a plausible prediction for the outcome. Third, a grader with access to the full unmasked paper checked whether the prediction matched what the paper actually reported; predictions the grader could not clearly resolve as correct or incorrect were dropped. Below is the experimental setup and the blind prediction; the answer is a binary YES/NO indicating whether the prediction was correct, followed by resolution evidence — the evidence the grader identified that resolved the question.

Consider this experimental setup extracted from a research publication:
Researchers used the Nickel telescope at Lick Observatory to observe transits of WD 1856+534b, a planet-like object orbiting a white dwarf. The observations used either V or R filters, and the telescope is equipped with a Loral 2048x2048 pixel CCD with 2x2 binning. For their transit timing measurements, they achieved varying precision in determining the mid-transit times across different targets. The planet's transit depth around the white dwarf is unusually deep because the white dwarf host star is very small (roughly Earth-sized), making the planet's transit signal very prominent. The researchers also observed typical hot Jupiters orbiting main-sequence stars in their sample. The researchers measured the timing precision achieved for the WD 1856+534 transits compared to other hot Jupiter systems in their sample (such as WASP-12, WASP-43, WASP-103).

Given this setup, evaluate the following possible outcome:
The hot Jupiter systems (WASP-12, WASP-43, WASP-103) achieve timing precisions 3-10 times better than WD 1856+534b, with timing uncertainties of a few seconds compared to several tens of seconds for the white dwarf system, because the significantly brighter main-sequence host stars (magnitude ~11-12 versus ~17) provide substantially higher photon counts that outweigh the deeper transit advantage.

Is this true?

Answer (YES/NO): NO